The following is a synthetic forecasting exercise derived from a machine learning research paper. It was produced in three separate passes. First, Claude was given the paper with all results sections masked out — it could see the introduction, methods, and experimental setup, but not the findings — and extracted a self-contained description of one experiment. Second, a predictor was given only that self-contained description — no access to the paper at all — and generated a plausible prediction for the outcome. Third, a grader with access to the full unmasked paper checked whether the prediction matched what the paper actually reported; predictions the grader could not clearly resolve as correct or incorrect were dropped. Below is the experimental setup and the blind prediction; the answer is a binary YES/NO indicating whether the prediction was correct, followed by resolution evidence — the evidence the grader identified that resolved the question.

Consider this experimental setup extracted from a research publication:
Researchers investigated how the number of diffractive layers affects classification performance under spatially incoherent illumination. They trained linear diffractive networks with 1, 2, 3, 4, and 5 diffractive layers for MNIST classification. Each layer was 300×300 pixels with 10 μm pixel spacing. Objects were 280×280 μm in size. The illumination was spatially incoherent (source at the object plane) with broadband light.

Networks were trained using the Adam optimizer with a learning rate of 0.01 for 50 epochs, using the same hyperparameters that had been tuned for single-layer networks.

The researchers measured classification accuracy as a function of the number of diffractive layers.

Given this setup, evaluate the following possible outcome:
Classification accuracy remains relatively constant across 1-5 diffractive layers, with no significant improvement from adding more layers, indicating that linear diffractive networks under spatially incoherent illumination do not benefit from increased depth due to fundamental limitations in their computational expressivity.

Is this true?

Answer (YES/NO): NO